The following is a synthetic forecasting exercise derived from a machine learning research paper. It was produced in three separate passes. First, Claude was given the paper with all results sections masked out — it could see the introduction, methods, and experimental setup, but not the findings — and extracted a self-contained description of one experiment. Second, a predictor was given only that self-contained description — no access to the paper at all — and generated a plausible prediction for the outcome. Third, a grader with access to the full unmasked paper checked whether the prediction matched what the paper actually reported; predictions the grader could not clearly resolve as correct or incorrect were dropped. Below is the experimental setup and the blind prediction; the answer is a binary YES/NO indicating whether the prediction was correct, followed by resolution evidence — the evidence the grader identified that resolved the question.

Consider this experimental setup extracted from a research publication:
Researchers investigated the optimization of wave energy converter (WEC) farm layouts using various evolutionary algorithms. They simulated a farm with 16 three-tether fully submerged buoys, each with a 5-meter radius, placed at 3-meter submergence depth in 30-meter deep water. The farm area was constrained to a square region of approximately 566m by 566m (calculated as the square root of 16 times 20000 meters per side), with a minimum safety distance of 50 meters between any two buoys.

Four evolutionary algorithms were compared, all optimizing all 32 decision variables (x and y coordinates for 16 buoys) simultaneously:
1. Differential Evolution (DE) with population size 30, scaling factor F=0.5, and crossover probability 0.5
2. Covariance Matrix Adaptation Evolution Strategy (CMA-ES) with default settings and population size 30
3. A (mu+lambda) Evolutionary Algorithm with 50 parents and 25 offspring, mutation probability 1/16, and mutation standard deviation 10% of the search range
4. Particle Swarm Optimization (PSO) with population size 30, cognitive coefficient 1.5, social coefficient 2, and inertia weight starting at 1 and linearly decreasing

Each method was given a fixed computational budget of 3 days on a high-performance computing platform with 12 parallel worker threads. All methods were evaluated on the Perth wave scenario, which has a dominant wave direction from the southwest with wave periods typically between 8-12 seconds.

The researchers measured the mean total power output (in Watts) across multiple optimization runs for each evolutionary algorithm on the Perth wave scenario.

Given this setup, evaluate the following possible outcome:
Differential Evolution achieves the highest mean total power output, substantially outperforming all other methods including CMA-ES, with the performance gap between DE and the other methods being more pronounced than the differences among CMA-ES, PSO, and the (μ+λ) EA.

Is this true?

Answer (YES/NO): NO